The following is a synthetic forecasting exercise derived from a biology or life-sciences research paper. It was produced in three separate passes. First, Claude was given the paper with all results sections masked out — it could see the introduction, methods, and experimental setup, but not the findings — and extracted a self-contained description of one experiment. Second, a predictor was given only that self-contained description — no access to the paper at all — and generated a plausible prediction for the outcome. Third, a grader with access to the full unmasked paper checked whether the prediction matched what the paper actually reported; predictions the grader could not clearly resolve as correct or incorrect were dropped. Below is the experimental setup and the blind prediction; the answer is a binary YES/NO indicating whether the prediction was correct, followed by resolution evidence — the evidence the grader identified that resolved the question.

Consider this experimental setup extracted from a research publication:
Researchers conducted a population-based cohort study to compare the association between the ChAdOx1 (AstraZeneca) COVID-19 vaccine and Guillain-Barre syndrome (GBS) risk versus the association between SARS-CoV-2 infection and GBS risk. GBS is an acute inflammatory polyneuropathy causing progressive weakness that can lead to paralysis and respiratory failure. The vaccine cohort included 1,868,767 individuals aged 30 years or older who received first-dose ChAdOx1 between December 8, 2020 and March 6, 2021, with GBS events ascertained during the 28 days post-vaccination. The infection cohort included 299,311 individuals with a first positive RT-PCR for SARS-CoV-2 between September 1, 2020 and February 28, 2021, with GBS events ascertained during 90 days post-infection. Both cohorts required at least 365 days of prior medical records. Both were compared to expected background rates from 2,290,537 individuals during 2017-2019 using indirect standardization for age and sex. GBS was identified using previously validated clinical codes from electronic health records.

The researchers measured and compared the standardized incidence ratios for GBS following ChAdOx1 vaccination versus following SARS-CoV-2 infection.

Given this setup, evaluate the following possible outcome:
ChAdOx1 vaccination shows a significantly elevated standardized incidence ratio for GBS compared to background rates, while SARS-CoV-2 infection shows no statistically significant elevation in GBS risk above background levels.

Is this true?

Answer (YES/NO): NO